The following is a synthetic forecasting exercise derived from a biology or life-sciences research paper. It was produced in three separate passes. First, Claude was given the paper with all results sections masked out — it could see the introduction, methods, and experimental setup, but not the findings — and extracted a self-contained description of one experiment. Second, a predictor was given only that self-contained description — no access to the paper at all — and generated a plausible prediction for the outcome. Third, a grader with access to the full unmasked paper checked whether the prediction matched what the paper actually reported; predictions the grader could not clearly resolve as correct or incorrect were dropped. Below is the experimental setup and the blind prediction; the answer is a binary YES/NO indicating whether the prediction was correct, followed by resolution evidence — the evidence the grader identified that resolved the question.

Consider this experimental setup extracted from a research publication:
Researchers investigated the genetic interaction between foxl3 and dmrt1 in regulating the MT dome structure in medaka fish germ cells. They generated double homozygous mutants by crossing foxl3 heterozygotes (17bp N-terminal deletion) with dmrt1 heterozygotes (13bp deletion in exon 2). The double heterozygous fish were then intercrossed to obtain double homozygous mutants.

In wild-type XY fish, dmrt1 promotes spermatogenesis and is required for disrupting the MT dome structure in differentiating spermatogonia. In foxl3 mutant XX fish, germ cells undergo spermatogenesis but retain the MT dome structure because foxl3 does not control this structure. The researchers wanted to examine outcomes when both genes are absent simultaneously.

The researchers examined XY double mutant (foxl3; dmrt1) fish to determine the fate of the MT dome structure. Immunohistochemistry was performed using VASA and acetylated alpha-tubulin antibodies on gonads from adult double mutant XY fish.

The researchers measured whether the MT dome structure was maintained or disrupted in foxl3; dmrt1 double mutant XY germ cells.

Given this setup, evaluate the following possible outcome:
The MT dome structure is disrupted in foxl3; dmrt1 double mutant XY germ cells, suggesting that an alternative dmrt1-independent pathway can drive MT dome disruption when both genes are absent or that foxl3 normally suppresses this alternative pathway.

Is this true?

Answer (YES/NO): NO